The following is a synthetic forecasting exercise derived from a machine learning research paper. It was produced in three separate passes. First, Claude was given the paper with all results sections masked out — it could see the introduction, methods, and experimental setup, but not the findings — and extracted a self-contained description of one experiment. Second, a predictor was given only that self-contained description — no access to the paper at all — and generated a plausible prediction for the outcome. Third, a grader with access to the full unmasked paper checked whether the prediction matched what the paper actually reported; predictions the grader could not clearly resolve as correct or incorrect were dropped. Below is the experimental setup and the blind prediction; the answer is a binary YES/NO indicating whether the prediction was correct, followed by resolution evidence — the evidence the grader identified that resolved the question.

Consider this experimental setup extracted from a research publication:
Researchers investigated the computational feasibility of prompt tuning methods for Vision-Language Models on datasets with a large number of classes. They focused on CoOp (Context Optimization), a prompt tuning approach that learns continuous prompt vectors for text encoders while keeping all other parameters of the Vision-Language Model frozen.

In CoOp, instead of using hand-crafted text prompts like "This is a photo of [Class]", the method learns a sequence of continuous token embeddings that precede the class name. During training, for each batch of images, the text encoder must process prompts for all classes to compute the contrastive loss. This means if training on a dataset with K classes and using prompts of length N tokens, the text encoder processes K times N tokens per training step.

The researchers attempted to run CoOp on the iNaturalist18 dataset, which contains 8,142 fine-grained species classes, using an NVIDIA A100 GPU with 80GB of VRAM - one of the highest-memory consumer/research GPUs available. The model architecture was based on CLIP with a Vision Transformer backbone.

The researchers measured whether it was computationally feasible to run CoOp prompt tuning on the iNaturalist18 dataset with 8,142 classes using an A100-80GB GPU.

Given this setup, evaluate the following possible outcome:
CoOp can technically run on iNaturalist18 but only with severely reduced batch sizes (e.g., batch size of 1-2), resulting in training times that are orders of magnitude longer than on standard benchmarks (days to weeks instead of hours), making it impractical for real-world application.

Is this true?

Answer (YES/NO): NO